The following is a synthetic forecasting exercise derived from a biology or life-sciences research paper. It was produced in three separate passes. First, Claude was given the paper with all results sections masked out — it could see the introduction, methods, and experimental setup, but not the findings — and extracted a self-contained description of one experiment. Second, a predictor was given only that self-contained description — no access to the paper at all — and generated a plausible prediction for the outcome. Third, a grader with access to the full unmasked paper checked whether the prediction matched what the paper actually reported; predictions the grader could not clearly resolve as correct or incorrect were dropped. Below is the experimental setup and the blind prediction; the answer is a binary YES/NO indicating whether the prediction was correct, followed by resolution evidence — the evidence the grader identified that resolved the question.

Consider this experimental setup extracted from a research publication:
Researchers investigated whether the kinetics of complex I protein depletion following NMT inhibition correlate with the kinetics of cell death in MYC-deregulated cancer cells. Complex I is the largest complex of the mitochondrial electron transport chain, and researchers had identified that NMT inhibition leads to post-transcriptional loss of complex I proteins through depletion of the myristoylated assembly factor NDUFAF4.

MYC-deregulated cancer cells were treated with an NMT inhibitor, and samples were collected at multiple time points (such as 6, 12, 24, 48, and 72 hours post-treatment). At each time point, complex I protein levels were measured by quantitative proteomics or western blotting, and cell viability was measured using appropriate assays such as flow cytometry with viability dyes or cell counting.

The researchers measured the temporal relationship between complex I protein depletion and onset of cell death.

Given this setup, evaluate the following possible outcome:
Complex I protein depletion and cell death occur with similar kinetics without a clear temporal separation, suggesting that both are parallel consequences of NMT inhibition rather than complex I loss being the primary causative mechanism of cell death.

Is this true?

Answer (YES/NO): NO